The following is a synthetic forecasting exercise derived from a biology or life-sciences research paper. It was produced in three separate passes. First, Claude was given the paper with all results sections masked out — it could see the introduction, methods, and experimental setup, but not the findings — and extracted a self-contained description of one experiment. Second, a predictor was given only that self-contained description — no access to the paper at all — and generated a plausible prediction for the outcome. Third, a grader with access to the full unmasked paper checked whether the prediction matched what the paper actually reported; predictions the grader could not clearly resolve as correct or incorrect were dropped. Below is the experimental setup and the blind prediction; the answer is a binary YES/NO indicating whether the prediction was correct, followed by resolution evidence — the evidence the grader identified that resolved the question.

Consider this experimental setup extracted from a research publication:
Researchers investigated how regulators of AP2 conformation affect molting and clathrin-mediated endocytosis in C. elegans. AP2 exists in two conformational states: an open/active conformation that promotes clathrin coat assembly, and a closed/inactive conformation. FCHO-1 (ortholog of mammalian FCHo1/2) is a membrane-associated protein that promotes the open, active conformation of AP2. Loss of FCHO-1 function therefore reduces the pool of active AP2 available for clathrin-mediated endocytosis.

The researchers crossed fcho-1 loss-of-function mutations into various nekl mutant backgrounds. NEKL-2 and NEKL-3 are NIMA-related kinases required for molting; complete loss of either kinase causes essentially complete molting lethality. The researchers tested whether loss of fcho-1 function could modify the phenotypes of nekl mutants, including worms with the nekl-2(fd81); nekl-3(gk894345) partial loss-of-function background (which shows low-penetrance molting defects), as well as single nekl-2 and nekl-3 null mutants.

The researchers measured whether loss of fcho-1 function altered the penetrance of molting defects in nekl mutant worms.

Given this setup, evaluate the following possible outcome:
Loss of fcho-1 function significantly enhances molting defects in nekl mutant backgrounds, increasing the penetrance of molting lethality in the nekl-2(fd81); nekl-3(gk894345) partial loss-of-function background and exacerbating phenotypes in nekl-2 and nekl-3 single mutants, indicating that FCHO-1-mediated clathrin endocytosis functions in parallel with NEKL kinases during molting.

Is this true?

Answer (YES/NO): NO